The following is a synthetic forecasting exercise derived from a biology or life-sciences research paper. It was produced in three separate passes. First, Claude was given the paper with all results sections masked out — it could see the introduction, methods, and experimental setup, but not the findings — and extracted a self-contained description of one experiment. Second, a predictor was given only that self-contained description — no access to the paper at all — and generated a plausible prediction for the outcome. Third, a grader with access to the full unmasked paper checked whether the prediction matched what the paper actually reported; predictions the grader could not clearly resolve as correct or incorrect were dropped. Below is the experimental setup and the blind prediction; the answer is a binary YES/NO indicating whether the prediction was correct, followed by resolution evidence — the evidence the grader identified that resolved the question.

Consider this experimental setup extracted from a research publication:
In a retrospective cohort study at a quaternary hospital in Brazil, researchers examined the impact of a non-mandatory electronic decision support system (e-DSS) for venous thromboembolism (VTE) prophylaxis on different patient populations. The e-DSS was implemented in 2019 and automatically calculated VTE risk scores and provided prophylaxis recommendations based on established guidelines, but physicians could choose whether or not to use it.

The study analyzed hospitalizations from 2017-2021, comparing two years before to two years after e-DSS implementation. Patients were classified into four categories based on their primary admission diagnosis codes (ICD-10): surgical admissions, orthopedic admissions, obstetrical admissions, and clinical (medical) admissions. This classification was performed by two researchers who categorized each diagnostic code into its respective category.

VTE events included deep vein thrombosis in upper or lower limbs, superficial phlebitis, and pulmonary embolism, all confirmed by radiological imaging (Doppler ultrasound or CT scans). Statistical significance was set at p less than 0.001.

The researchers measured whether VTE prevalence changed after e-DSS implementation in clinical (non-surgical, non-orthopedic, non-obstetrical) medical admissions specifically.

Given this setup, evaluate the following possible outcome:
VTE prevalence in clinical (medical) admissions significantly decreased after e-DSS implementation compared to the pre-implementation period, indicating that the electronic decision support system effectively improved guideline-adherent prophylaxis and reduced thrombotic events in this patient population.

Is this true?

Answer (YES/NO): NO